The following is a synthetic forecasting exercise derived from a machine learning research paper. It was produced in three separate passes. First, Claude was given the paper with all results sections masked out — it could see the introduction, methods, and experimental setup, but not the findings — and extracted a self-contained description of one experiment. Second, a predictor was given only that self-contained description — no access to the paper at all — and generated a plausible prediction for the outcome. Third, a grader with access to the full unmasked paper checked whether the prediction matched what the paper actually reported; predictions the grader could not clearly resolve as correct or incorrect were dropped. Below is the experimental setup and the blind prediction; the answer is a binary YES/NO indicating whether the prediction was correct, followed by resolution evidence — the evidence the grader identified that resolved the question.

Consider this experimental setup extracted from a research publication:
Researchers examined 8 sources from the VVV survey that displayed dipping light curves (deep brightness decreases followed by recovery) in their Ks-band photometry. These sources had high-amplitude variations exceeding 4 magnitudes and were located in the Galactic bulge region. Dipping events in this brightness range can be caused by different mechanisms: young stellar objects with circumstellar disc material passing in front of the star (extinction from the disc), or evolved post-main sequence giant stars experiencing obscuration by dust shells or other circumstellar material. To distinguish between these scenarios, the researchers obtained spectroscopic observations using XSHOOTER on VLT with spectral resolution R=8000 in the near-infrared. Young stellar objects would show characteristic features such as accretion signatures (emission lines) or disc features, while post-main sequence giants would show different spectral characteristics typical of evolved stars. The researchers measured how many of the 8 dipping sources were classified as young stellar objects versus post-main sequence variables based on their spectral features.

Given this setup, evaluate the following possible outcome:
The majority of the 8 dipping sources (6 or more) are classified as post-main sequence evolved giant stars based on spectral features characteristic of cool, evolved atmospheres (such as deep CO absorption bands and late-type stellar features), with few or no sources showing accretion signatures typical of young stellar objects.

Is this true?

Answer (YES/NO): YES